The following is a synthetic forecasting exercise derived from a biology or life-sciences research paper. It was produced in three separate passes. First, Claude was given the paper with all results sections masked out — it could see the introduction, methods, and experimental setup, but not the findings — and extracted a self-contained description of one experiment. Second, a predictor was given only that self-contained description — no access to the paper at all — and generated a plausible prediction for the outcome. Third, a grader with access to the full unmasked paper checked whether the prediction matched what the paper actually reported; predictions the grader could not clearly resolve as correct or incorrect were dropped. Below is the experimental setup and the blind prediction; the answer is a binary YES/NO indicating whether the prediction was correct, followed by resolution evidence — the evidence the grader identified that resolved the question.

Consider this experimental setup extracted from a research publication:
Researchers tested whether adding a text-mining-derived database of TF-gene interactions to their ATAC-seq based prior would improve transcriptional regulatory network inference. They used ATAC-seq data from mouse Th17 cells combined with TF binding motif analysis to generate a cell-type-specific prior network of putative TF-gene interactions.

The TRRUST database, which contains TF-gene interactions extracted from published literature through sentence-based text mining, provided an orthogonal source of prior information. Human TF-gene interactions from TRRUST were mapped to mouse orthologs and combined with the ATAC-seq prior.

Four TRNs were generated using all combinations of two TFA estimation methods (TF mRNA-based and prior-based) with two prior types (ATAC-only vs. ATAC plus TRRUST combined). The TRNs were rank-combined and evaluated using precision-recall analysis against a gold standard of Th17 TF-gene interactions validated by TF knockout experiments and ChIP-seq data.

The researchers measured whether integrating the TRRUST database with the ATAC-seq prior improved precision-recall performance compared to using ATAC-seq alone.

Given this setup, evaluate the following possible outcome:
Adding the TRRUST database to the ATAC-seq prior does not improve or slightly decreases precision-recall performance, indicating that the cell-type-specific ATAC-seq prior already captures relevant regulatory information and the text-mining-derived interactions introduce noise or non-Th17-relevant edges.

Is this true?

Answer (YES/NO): YES